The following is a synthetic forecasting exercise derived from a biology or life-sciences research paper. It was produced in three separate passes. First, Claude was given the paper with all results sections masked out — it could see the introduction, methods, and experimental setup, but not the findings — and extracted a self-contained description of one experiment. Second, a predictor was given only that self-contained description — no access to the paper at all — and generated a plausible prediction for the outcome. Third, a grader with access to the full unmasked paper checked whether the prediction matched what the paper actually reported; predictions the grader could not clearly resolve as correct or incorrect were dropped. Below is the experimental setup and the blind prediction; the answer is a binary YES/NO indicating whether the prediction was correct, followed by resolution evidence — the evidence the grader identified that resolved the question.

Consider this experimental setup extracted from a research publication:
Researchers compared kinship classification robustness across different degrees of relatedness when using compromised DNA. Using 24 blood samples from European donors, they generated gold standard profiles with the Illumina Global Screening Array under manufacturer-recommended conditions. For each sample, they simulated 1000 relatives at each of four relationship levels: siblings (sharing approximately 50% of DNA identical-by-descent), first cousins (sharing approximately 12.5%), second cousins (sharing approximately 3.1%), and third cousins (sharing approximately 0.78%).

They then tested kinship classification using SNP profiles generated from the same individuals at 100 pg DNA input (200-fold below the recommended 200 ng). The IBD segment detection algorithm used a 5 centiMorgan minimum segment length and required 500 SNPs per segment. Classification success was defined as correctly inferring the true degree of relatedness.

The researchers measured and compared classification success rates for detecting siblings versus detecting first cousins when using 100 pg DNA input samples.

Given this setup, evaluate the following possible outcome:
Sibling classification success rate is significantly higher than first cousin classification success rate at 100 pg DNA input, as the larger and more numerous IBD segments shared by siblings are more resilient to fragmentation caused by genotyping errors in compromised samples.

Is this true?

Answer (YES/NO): YES